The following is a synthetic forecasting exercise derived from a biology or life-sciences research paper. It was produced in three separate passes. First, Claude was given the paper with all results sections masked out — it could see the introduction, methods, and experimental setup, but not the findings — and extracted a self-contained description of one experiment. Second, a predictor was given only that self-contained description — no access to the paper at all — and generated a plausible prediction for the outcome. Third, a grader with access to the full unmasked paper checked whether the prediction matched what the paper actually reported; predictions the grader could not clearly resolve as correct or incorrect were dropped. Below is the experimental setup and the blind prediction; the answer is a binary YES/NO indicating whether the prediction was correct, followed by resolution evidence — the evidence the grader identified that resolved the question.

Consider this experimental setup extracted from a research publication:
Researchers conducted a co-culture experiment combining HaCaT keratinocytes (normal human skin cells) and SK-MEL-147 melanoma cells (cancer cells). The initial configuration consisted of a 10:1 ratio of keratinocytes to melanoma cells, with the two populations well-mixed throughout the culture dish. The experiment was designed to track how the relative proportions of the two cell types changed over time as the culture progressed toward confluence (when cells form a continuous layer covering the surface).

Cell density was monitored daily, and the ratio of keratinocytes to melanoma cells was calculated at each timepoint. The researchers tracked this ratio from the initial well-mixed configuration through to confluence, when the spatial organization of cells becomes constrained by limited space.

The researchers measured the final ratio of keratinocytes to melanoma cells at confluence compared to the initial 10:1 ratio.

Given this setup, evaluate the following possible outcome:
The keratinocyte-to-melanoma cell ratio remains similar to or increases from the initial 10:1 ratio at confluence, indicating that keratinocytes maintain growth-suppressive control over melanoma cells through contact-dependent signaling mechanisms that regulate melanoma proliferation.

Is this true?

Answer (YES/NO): NO